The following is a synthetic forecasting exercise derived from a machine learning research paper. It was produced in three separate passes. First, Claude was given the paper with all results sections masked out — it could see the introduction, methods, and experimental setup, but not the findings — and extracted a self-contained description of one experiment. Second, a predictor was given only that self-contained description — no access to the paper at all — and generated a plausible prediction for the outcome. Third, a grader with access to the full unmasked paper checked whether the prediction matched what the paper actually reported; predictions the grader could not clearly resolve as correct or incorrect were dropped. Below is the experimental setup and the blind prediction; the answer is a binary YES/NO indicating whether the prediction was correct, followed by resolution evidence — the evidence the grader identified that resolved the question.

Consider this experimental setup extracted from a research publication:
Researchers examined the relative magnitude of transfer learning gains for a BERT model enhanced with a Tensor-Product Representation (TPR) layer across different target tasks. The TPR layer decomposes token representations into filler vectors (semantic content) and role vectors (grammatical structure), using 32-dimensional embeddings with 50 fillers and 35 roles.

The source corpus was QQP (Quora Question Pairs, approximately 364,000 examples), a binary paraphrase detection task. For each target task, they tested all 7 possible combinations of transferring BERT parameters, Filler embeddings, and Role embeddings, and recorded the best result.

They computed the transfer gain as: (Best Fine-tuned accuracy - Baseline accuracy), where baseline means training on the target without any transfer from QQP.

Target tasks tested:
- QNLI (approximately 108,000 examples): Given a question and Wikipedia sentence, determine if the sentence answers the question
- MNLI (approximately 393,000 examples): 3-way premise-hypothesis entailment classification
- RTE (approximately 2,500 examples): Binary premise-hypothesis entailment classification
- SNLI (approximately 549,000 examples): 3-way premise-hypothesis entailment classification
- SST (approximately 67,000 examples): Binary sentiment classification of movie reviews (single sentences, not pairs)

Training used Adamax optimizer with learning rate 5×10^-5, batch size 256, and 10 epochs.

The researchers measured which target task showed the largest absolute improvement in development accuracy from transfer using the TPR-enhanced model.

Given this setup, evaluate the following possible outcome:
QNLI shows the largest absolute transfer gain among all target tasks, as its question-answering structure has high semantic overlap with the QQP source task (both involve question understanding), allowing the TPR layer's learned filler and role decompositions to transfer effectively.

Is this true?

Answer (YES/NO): NO